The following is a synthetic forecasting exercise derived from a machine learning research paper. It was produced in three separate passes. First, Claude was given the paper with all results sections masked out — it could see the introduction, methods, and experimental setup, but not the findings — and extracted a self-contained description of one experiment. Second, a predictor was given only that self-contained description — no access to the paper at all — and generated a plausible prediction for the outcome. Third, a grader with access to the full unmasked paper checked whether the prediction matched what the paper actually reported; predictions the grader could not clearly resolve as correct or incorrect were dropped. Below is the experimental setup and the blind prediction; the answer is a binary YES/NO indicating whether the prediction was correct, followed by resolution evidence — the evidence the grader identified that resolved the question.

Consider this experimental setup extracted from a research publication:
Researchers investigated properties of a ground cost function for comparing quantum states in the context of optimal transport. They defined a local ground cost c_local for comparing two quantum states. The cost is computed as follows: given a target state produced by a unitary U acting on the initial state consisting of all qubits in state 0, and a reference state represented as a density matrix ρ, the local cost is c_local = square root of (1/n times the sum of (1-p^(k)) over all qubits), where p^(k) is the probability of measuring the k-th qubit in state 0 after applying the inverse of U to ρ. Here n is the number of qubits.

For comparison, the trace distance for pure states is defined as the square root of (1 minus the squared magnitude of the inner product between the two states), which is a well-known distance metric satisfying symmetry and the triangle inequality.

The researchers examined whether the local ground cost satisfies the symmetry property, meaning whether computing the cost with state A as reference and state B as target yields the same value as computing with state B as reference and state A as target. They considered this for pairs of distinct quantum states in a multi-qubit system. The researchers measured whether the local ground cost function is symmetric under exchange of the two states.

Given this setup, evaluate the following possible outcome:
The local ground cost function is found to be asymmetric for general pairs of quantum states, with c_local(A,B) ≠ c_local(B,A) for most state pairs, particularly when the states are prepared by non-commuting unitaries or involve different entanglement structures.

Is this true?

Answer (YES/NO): YES